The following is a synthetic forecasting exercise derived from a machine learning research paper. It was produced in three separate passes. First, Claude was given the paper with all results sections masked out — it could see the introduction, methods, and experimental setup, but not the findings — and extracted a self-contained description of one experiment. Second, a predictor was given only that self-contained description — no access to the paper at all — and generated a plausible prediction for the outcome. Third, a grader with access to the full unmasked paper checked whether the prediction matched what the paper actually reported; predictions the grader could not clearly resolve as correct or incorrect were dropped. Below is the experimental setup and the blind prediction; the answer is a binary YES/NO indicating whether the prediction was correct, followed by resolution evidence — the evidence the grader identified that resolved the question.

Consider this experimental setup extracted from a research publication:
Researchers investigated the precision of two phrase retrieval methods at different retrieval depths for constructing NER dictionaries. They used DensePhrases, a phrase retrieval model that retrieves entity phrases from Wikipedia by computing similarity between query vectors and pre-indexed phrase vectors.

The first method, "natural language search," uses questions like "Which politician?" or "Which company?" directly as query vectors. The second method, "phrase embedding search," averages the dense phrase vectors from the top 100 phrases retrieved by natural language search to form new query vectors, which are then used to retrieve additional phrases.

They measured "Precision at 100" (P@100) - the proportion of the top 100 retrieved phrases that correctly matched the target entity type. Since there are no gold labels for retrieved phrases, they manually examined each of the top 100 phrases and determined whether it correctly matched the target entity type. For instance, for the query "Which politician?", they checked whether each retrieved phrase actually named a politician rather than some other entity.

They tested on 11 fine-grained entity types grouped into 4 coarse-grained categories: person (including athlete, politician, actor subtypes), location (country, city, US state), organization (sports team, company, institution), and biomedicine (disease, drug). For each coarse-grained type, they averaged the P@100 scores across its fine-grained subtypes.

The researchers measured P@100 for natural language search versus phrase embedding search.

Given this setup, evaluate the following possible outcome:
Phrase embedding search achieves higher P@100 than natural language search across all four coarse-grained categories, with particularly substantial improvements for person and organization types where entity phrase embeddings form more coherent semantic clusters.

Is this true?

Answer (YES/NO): NO